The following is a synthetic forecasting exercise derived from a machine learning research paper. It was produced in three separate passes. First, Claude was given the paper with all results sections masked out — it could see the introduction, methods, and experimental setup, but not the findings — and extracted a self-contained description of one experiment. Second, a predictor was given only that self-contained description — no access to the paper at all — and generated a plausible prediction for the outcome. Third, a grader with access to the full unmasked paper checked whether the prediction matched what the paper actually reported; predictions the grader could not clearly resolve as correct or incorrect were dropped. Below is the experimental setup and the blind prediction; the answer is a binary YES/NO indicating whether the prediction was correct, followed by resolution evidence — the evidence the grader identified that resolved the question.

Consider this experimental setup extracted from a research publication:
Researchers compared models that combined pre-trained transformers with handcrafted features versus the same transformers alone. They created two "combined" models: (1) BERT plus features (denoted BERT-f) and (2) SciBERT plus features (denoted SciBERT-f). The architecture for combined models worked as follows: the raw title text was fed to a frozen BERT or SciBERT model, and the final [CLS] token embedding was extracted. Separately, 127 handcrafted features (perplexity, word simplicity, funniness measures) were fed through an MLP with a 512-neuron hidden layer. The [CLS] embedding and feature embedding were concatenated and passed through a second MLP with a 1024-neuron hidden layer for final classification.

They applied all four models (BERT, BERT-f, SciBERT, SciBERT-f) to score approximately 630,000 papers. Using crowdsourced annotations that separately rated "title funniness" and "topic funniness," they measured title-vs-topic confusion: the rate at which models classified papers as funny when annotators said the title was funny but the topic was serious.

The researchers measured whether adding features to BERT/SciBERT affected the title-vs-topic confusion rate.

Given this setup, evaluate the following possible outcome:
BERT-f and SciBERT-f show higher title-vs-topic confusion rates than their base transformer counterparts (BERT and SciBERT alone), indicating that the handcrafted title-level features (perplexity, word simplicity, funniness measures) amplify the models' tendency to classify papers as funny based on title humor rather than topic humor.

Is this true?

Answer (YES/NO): YES